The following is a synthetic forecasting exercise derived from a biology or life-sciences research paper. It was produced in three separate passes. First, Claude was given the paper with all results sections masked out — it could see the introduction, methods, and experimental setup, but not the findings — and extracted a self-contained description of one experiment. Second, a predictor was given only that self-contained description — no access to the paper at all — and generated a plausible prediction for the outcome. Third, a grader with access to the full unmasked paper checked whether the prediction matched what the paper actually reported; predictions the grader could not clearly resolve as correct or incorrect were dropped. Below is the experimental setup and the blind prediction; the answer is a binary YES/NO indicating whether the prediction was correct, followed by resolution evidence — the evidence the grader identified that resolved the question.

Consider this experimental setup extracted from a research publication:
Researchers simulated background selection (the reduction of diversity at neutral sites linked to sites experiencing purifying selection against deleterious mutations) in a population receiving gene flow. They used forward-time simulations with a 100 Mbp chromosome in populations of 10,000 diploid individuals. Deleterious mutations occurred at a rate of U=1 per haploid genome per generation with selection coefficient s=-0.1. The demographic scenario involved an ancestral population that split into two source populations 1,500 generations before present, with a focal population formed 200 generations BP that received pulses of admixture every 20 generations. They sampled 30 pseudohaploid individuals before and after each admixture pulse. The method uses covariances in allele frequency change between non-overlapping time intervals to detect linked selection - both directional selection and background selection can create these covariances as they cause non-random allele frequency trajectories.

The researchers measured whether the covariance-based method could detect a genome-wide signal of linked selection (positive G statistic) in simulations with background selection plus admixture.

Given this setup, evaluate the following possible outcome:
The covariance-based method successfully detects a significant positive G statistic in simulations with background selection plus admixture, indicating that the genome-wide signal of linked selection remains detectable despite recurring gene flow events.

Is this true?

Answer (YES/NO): YES